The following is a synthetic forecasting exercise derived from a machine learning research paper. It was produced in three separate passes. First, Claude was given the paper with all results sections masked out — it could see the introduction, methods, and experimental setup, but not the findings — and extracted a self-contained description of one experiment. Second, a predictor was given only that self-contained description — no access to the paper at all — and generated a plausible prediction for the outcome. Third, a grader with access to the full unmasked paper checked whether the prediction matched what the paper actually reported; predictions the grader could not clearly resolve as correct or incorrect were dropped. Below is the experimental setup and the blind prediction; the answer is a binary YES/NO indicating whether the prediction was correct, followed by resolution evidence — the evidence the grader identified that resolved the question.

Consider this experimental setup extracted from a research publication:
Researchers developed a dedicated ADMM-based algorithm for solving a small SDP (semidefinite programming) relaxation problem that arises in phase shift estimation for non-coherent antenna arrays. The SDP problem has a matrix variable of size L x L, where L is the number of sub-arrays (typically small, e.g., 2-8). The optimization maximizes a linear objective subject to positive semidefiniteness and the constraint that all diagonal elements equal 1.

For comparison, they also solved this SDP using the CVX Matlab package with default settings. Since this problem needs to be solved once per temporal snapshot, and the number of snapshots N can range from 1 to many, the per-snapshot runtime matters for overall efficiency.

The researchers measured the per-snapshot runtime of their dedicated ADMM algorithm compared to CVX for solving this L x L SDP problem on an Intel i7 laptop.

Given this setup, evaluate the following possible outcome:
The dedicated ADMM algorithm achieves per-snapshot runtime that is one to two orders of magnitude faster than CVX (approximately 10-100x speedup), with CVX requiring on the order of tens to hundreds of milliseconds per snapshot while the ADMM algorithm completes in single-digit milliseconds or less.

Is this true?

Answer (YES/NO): NO